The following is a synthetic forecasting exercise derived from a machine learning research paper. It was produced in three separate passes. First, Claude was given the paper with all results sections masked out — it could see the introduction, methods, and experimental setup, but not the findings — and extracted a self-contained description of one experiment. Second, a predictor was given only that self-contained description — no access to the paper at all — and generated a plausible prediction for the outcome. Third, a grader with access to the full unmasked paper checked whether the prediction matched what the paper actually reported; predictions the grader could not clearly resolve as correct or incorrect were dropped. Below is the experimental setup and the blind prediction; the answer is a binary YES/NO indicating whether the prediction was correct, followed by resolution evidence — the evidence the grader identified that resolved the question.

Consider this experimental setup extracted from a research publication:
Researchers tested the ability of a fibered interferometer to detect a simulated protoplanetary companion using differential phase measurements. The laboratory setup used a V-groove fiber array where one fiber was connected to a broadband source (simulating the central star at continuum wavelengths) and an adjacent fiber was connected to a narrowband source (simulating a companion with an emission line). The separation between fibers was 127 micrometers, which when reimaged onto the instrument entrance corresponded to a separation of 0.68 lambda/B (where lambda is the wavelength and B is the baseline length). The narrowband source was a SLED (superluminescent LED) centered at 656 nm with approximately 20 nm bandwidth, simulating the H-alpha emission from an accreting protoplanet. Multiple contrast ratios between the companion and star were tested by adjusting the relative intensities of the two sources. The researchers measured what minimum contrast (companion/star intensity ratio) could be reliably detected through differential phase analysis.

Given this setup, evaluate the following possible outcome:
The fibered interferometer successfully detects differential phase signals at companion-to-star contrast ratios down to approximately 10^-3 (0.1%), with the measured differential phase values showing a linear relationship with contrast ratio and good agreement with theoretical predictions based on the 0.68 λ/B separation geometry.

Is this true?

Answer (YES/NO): NO